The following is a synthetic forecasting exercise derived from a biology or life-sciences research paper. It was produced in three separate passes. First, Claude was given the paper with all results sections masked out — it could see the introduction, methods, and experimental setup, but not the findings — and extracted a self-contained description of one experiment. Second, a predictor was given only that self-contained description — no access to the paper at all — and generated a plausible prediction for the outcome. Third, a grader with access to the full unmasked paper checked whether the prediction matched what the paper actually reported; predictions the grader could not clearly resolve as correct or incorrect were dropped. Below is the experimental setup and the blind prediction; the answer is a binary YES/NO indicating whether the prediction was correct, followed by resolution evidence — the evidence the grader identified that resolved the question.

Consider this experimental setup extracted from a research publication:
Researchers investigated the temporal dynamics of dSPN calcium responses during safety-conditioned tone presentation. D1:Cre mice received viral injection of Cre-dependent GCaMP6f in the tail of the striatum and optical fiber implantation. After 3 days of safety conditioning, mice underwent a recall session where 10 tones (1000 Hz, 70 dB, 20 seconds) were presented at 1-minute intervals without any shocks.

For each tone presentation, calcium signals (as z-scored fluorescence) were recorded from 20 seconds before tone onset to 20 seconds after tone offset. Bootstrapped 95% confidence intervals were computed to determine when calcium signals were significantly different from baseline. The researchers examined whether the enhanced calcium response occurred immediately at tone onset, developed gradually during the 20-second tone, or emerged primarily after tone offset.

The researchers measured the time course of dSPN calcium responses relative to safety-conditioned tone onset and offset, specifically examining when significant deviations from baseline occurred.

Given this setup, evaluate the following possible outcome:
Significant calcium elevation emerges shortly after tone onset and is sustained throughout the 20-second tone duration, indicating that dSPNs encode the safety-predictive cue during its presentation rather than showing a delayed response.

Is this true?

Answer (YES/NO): YES